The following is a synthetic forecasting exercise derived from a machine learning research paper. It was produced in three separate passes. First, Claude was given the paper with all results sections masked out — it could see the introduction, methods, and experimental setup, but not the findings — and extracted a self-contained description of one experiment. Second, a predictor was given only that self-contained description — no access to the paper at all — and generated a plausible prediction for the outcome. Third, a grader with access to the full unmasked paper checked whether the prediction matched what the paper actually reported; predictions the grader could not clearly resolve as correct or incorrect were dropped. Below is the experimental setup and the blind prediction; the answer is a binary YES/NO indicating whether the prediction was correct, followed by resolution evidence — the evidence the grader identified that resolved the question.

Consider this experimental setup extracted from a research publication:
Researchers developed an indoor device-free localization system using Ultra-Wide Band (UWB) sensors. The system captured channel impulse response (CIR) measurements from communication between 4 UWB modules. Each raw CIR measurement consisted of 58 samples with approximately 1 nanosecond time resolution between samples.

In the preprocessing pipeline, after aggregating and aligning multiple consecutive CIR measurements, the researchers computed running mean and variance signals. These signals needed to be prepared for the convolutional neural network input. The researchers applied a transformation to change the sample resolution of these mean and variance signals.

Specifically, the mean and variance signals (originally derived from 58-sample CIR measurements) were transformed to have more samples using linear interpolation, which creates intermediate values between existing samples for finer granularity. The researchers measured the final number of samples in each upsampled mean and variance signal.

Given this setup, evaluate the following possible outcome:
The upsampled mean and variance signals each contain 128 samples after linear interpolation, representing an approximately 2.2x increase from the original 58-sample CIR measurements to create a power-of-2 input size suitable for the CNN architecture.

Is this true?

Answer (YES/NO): NO